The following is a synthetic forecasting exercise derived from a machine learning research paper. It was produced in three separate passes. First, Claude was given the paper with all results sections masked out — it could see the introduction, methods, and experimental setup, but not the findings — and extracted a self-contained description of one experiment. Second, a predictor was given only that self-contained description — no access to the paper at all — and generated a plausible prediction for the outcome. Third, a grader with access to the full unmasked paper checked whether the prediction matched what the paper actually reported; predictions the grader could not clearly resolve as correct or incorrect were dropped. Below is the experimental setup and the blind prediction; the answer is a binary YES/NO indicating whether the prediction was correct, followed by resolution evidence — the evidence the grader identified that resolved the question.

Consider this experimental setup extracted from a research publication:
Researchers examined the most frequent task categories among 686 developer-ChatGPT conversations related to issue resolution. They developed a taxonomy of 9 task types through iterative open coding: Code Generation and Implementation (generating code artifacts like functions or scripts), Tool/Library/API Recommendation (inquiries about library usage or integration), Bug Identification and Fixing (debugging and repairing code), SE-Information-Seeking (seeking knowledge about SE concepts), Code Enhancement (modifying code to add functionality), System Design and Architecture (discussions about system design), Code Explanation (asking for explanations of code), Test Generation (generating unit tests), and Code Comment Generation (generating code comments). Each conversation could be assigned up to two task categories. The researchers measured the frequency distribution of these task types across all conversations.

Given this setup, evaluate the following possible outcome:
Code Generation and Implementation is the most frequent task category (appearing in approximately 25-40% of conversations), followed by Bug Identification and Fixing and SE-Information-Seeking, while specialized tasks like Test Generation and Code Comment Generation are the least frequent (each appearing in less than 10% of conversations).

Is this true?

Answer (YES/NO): NO